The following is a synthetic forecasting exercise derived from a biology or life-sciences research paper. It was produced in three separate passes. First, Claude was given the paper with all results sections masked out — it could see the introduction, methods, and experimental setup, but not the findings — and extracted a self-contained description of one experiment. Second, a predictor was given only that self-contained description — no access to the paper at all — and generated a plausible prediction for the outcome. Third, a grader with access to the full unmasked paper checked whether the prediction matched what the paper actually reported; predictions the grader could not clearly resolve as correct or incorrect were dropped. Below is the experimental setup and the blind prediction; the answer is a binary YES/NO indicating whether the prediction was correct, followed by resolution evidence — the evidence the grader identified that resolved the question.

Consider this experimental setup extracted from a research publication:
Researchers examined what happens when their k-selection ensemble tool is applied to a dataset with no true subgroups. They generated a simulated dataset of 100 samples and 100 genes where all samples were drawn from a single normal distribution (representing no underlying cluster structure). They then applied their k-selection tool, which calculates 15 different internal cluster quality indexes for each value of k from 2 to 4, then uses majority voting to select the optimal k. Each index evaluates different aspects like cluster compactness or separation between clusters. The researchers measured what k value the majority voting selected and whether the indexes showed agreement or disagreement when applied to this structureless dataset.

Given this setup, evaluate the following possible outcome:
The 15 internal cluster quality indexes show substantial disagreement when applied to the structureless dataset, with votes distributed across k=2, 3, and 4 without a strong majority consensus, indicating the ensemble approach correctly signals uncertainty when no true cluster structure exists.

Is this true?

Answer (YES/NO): NO